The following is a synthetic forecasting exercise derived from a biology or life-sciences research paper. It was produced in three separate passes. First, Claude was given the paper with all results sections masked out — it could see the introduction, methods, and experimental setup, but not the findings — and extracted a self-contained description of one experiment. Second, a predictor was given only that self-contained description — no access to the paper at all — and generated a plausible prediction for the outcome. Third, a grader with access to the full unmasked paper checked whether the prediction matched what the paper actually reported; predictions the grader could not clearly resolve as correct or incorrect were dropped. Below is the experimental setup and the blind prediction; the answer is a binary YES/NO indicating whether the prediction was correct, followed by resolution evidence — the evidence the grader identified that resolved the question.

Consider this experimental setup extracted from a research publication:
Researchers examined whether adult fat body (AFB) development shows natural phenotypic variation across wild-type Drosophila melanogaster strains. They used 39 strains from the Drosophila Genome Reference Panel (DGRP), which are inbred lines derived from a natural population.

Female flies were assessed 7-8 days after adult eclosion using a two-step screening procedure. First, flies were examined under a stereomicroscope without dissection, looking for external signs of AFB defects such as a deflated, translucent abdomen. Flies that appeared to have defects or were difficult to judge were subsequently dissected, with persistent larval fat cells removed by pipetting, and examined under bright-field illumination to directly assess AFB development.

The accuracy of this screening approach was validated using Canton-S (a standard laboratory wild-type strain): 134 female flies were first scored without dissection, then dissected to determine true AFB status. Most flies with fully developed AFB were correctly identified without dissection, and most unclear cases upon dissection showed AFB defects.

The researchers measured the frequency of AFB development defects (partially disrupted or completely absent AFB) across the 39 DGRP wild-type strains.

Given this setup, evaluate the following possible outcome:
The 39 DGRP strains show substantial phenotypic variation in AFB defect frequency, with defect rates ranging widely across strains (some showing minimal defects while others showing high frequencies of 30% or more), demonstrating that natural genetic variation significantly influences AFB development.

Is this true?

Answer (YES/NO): NO